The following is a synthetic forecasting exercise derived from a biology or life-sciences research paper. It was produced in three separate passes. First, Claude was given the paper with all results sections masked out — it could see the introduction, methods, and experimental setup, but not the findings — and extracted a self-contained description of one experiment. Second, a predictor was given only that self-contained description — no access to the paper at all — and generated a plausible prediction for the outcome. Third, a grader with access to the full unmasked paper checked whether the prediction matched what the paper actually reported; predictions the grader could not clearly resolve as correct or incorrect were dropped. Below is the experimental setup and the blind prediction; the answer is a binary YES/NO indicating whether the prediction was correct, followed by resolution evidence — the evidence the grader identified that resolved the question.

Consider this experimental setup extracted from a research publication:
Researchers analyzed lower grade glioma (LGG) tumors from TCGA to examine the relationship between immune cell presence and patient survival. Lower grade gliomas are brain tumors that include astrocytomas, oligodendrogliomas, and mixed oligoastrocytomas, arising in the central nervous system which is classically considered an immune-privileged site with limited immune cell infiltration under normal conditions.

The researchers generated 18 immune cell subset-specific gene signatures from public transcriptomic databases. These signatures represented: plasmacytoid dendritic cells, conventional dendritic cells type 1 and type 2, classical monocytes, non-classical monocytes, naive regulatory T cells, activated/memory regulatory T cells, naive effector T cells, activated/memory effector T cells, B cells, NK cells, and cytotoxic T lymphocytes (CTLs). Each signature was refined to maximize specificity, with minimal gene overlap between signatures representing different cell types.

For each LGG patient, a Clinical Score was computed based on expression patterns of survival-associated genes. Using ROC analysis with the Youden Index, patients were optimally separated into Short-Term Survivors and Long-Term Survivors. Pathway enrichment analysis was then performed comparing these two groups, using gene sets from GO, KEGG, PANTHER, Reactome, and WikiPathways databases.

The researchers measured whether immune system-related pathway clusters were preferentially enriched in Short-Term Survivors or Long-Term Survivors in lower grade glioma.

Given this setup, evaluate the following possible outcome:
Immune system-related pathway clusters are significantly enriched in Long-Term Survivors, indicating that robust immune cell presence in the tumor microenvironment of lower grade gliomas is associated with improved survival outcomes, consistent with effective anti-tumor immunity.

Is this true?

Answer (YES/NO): NO